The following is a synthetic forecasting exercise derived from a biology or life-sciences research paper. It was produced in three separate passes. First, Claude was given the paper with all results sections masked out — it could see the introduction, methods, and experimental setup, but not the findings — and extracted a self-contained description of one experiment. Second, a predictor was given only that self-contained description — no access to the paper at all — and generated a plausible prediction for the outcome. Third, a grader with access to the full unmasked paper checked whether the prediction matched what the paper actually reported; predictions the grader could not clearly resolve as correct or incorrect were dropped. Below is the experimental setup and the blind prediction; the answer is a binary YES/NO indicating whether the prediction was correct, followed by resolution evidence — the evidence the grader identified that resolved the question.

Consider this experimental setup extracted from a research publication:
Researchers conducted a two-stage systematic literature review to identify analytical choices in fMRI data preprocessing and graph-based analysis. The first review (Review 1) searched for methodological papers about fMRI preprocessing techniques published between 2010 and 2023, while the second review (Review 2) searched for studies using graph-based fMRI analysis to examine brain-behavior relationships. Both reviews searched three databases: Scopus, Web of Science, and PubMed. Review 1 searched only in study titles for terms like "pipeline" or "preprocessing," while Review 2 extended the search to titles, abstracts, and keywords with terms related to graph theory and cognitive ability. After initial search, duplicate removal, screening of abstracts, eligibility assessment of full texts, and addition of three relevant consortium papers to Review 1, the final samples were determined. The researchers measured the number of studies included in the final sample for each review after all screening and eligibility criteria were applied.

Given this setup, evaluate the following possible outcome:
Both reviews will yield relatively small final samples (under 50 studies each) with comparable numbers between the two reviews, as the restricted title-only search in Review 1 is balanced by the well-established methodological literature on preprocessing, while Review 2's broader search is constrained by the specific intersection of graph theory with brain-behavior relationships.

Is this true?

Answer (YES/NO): NO